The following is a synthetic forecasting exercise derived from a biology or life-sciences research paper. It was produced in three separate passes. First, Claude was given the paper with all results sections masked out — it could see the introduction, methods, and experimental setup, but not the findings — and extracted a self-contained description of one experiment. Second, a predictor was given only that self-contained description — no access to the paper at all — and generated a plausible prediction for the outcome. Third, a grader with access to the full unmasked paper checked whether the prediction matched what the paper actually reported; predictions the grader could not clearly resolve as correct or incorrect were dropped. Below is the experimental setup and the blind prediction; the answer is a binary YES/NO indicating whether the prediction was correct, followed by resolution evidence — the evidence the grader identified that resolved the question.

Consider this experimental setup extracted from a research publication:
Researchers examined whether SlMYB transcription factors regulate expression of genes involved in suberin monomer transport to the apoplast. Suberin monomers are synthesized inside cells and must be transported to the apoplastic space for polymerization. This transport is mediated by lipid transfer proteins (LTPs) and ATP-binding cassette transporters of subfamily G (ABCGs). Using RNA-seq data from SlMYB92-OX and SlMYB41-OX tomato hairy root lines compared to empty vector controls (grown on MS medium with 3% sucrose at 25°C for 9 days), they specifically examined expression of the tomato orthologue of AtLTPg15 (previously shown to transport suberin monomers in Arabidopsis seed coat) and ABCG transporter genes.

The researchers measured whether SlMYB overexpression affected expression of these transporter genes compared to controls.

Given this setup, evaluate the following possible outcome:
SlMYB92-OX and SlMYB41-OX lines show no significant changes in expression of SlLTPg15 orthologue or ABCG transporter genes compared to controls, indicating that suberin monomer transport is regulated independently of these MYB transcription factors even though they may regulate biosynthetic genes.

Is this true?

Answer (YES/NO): NO